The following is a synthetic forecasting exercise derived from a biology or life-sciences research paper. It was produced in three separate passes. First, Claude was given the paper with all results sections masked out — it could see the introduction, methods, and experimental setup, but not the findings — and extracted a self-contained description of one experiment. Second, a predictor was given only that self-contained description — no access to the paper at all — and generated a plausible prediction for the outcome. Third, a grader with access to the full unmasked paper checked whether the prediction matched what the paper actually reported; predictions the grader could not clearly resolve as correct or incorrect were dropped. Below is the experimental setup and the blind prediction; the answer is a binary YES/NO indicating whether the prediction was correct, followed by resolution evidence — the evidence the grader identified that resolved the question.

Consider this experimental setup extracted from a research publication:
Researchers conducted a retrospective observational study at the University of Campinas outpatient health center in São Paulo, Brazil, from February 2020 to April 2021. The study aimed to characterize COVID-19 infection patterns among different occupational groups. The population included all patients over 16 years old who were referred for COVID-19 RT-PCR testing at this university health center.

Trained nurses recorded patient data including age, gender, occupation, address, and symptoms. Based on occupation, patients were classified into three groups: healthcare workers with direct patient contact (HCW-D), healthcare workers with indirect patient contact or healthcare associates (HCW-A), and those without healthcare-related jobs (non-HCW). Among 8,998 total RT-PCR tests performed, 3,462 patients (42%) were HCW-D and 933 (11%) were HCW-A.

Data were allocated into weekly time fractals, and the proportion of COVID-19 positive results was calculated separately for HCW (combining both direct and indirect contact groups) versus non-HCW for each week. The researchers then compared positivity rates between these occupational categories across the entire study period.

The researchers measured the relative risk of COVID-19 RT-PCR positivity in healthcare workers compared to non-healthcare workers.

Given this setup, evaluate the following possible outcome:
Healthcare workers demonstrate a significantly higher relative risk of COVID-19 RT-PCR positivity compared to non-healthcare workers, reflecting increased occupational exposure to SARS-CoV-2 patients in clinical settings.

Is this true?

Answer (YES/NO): YES